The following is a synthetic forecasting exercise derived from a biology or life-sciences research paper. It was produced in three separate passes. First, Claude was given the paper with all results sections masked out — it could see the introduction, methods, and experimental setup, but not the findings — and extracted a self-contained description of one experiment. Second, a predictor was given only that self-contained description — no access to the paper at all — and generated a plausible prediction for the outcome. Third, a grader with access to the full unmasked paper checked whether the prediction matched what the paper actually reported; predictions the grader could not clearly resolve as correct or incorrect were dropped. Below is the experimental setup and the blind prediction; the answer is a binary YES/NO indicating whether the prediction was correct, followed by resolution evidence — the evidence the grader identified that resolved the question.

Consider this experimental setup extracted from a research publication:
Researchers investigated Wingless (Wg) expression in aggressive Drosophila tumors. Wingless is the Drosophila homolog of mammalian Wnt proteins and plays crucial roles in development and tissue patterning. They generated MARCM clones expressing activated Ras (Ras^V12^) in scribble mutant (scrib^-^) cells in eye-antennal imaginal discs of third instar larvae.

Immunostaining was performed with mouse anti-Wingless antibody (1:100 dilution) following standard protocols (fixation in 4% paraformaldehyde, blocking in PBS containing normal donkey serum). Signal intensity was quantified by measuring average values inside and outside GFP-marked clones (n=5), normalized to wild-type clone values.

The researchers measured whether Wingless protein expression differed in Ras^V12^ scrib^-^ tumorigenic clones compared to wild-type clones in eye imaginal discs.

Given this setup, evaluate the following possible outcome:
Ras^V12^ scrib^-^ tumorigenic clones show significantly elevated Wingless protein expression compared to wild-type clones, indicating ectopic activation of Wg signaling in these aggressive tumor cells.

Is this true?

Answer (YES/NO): YES